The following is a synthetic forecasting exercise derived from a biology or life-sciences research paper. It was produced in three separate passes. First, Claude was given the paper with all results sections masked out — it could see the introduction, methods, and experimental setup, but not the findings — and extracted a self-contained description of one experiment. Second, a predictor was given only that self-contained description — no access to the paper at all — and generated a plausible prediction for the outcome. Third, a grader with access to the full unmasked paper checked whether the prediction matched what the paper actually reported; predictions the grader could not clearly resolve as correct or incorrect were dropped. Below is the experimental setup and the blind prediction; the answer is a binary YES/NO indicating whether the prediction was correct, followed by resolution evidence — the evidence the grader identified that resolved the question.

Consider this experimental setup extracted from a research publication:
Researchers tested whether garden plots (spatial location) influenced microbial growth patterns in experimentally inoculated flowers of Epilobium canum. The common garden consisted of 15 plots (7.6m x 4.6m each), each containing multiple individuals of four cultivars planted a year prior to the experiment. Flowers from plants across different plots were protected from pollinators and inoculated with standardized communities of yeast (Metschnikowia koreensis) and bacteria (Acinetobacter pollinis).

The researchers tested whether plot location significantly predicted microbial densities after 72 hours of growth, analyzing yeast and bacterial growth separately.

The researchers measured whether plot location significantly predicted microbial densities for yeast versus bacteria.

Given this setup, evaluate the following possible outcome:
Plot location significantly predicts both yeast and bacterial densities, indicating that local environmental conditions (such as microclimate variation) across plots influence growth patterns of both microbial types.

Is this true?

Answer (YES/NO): NO